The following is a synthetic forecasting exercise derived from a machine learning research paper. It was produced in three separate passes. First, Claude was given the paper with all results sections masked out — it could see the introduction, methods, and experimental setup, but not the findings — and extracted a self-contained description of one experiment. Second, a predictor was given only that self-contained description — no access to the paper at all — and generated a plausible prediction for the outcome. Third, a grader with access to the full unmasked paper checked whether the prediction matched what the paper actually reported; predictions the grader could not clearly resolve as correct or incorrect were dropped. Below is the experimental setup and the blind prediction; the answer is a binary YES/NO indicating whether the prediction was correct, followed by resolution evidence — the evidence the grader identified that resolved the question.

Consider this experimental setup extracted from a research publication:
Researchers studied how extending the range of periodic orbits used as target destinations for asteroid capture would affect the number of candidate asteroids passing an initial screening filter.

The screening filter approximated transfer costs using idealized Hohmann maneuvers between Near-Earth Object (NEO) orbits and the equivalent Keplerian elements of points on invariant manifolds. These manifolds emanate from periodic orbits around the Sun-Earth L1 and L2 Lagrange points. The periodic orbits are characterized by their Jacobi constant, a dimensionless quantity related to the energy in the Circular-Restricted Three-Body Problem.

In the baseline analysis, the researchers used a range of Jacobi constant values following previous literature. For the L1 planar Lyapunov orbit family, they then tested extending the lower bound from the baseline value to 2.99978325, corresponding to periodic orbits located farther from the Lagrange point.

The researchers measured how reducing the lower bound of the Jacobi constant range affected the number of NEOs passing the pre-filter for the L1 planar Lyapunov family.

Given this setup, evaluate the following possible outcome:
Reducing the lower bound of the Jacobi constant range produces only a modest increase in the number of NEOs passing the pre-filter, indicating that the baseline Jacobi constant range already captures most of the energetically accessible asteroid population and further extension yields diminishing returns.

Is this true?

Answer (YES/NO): NO